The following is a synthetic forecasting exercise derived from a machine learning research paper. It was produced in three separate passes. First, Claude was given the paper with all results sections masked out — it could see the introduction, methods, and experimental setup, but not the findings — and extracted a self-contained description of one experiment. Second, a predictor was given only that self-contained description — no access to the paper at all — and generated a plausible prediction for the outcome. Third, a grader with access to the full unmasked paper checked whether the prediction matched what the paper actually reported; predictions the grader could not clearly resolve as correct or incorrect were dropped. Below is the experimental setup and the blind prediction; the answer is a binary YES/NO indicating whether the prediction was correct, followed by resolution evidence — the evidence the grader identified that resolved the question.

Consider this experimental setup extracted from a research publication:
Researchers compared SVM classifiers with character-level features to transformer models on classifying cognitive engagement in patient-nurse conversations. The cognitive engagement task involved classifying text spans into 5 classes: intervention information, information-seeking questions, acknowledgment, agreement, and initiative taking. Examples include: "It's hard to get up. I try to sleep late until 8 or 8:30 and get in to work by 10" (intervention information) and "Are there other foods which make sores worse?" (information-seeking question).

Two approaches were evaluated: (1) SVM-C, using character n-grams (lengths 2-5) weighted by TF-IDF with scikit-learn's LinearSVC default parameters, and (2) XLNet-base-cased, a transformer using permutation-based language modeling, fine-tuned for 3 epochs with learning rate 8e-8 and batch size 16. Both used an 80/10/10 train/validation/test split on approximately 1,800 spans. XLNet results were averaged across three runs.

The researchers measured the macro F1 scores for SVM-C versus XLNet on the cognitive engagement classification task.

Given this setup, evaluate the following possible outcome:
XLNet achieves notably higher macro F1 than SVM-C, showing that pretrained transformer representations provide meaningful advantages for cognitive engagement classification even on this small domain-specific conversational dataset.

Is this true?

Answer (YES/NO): NO